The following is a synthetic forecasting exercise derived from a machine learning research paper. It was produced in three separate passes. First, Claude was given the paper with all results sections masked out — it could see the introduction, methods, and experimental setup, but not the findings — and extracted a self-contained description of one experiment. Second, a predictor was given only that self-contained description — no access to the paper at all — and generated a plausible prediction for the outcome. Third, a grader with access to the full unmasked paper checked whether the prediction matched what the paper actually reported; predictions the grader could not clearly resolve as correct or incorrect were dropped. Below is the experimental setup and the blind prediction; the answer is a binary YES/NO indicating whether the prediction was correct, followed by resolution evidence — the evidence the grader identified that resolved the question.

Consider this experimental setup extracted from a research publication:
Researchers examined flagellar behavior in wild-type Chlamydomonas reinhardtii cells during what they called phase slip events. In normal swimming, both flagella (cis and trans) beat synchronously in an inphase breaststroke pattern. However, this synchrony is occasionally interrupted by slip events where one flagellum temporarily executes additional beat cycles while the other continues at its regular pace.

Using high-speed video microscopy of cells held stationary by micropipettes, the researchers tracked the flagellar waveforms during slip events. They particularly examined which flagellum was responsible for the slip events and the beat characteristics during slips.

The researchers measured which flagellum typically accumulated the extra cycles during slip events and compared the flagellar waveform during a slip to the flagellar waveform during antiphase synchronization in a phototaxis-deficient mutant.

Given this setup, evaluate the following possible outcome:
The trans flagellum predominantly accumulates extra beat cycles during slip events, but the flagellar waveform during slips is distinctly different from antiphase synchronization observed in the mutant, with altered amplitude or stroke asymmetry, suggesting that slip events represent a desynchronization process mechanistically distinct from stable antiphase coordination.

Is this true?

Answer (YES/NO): NO